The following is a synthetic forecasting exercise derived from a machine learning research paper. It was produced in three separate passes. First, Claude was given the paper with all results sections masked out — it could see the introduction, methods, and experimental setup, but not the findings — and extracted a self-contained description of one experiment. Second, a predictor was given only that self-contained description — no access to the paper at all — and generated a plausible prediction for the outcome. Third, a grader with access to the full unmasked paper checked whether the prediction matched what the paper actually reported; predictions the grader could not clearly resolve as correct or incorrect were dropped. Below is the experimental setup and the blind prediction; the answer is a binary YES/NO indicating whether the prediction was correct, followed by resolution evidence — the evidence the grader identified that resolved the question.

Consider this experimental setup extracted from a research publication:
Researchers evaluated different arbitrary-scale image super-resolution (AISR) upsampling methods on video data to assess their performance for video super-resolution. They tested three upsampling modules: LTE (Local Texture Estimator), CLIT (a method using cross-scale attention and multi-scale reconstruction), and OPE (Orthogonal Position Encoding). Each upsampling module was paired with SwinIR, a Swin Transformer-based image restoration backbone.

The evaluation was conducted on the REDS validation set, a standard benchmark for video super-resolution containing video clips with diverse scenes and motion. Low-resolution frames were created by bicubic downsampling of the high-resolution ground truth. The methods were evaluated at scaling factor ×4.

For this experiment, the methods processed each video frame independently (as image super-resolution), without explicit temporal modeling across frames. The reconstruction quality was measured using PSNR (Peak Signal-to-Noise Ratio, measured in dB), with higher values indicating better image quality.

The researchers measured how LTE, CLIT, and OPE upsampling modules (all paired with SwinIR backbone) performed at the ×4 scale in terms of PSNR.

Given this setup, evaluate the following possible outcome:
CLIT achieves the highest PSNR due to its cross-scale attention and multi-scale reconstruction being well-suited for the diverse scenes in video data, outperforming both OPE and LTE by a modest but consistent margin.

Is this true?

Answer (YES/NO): NO